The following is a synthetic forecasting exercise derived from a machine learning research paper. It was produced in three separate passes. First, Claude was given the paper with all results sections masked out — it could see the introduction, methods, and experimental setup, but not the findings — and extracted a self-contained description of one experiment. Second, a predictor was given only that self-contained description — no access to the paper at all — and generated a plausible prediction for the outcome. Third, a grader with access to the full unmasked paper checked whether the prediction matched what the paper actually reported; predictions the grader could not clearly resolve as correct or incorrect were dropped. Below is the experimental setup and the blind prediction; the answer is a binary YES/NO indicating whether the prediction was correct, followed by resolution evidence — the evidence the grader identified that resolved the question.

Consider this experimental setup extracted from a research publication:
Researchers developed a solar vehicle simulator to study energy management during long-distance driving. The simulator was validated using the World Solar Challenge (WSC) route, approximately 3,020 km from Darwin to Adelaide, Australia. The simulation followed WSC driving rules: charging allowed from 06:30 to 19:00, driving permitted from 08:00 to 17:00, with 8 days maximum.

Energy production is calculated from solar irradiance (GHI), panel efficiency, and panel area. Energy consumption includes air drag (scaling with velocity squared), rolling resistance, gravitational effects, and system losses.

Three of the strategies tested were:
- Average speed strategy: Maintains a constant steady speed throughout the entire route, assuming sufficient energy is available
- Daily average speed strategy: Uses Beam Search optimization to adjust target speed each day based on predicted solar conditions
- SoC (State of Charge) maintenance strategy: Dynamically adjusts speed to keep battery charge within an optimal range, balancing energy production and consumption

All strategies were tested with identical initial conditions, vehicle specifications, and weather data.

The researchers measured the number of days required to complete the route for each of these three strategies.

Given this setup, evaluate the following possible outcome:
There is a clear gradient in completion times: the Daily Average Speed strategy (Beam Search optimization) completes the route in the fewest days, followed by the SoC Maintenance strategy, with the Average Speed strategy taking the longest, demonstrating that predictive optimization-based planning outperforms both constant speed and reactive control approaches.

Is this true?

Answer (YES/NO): NO